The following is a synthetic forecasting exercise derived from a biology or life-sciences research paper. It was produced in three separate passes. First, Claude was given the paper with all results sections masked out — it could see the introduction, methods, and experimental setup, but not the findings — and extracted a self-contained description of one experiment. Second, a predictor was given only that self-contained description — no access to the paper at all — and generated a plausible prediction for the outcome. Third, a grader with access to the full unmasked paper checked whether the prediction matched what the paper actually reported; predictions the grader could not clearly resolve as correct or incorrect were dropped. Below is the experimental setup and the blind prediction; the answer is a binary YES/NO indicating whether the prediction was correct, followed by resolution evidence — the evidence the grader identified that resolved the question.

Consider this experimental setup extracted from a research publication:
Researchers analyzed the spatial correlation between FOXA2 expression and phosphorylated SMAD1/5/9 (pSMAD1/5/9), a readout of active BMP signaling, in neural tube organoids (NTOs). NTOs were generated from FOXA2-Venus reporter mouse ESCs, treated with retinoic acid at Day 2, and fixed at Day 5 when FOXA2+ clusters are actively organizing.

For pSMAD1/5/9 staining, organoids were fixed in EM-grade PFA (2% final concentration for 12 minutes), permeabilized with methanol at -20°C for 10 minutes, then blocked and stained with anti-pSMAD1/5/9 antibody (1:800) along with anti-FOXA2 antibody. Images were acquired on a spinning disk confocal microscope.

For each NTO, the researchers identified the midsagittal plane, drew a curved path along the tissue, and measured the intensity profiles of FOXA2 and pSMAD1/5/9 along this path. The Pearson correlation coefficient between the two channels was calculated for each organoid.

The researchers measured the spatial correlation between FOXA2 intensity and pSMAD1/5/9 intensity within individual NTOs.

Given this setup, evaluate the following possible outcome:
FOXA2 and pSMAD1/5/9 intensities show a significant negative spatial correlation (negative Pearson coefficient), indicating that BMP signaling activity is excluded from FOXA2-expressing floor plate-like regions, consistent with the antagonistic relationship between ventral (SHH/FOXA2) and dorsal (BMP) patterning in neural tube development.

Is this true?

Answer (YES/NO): YES